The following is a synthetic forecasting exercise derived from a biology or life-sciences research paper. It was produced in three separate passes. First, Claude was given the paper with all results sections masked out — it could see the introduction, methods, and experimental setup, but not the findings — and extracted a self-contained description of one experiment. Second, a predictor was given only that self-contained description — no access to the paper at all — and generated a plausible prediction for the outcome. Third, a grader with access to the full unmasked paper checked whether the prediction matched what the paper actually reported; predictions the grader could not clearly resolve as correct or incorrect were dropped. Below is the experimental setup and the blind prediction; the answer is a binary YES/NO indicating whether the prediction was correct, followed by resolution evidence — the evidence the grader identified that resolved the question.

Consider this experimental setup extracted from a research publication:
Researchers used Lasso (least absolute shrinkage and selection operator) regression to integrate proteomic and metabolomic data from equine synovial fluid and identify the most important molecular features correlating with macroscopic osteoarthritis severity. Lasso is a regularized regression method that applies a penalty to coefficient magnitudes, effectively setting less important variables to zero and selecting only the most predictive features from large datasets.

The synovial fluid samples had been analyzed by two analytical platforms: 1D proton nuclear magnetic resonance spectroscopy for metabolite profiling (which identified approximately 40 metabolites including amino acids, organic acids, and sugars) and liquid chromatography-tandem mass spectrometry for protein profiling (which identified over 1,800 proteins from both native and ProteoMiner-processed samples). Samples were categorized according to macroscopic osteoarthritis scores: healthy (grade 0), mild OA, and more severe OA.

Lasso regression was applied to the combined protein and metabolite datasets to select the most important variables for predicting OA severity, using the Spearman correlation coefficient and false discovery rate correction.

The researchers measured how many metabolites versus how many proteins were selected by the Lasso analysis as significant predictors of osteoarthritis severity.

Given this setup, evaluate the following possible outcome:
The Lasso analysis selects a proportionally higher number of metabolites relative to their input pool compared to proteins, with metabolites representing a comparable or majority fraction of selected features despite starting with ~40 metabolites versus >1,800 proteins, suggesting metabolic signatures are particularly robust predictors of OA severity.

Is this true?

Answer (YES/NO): NO